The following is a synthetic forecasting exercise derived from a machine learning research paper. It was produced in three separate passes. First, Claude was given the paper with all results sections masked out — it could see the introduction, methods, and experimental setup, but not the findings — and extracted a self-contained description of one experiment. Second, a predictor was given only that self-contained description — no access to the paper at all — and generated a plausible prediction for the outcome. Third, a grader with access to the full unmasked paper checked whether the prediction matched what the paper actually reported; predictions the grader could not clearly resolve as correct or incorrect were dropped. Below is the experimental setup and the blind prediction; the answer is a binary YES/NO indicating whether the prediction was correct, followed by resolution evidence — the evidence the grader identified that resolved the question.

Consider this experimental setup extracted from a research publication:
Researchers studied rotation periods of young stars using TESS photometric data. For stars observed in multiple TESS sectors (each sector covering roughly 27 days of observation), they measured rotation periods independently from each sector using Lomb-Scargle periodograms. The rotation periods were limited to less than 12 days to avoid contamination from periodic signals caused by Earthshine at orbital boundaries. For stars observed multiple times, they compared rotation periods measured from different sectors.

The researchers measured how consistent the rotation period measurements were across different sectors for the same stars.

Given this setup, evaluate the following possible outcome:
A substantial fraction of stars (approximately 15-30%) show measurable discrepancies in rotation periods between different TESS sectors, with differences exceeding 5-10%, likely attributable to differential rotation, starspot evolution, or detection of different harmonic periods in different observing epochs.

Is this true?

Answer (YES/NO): NO